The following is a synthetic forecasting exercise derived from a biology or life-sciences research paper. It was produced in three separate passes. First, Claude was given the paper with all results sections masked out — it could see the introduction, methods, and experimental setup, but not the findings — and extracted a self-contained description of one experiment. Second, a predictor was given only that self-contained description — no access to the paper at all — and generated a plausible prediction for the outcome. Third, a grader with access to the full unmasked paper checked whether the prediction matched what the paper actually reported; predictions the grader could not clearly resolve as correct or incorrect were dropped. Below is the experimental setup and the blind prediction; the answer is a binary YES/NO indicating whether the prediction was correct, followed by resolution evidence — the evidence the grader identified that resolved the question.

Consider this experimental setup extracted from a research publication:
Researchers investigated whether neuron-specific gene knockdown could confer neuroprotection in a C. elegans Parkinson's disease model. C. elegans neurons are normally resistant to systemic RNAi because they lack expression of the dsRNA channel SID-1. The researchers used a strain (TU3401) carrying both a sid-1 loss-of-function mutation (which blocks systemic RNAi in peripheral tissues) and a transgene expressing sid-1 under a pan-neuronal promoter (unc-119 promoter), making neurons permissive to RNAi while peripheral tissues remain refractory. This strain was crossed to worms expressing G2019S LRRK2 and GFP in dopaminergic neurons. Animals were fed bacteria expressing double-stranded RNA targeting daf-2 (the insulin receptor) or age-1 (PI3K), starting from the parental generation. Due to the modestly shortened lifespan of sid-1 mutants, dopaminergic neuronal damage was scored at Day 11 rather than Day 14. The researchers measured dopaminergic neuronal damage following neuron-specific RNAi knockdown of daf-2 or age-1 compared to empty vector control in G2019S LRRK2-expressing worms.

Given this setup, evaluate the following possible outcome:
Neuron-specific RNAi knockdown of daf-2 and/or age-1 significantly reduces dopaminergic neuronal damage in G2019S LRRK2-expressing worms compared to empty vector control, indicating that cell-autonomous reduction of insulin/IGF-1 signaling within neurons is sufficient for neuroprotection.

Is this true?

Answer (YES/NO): YES